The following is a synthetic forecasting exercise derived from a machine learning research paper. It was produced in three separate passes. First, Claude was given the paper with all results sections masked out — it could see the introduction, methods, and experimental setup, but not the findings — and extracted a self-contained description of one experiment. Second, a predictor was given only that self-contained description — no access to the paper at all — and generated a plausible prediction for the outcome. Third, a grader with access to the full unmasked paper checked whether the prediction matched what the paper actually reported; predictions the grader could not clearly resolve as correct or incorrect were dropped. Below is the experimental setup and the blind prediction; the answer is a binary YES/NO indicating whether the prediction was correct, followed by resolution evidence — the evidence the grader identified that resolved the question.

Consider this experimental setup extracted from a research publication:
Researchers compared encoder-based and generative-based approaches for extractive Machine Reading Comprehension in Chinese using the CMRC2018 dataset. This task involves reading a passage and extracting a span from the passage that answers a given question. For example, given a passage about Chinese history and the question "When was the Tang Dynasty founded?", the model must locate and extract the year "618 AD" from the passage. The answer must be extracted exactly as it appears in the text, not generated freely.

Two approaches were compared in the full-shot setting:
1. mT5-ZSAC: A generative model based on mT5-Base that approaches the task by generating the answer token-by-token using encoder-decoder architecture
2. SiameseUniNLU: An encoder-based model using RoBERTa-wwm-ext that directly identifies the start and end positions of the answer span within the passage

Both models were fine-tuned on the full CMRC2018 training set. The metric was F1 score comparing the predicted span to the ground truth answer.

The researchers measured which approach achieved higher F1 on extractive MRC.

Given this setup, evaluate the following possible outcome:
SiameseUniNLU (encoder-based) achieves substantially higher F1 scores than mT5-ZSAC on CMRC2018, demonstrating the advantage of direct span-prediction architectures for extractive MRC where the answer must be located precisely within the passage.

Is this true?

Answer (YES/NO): NO